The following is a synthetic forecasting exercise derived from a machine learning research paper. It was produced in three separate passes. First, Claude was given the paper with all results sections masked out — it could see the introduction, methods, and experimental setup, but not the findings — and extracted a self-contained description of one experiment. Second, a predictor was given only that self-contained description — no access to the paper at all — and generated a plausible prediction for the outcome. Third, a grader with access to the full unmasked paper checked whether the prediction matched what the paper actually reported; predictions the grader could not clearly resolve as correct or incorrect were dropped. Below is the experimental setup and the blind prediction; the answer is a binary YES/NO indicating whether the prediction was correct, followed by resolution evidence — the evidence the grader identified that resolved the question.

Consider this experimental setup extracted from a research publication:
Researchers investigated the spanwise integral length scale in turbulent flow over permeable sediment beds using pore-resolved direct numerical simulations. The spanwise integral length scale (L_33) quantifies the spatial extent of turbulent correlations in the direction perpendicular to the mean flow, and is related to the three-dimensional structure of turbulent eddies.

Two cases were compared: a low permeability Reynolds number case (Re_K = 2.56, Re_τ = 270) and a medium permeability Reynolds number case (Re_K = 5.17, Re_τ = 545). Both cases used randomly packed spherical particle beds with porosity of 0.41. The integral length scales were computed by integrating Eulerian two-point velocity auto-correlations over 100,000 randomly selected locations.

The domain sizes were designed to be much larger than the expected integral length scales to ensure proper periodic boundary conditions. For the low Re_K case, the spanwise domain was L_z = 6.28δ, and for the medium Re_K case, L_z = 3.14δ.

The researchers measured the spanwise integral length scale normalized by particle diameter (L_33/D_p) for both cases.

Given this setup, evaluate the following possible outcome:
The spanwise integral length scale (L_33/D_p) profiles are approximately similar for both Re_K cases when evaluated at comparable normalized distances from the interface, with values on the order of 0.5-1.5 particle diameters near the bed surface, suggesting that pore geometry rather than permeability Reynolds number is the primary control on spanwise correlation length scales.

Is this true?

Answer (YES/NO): NO